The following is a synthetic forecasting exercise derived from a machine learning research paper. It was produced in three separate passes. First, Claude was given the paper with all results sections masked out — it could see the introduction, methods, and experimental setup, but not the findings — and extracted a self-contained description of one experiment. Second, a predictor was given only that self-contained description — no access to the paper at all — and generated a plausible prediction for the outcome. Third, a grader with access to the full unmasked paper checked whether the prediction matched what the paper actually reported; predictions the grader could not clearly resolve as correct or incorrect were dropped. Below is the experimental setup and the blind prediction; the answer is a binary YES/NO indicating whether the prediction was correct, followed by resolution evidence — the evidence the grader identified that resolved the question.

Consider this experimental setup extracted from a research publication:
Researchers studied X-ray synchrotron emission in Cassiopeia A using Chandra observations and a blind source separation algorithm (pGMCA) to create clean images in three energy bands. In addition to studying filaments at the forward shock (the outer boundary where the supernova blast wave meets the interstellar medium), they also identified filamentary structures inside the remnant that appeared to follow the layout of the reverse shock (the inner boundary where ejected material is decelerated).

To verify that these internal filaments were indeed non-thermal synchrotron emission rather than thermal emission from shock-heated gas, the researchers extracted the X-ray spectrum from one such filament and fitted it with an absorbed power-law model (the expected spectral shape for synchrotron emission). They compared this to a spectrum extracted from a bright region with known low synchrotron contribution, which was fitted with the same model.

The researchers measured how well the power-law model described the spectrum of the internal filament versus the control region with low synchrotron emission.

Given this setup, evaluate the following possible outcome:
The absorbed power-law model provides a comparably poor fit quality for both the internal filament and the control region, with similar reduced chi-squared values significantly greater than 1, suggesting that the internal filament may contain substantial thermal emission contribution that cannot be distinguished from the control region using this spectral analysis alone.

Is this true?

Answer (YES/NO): NO